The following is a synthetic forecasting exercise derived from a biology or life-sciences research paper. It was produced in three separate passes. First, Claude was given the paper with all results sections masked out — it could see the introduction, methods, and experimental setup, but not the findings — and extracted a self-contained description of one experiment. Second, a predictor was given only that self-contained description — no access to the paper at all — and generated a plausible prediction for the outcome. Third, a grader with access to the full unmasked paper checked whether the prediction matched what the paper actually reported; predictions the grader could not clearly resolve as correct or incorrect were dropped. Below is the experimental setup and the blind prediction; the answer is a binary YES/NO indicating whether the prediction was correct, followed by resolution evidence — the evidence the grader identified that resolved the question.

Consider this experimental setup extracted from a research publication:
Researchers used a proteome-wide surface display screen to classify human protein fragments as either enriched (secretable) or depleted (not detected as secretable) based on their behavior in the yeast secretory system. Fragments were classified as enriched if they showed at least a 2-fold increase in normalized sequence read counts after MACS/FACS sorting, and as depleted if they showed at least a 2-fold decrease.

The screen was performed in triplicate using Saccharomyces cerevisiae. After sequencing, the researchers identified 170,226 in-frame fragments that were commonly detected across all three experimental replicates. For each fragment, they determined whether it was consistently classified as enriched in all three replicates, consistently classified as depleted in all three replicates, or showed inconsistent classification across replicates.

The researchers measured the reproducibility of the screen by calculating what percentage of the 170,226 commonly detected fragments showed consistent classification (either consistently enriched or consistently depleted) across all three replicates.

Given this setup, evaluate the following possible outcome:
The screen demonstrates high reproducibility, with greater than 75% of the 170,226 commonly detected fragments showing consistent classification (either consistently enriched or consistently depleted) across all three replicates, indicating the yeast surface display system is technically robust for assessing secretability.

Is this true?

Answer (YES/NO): YES